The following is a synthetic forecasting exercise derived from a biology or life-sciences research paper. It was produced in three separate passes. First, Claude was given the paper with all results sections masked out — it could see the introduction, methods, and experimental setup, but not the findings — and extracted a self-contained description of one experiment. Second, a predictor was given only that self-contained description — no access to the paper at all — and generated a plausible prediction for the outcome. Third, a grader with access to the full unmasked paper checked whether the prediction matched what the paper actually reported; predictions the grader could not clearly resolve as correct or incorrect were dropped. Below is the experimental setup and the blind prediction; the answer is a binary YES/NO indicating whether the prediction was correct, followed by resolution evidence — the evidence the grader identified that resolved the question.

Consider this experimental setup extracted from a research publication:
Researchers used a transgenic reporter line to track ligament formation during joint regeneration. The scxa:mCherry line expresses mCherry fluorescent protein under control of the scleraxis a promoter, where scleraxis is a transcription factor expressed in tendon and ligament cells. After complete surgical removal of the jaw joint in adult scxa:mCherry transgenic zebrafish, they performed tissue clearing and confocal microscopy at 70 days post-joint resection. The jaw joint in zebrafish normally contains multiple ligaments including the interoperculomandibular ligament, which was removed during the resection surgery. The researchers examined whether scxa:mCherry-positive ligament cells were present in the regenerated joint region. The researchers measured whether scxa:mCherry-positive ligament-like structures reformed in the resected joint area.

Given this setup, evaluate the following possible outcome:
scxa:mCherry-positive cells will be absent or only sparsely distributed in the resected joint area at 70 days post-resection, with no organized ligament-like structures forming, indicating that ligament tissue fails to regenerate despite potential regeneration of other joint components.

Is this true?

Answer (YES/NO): NO